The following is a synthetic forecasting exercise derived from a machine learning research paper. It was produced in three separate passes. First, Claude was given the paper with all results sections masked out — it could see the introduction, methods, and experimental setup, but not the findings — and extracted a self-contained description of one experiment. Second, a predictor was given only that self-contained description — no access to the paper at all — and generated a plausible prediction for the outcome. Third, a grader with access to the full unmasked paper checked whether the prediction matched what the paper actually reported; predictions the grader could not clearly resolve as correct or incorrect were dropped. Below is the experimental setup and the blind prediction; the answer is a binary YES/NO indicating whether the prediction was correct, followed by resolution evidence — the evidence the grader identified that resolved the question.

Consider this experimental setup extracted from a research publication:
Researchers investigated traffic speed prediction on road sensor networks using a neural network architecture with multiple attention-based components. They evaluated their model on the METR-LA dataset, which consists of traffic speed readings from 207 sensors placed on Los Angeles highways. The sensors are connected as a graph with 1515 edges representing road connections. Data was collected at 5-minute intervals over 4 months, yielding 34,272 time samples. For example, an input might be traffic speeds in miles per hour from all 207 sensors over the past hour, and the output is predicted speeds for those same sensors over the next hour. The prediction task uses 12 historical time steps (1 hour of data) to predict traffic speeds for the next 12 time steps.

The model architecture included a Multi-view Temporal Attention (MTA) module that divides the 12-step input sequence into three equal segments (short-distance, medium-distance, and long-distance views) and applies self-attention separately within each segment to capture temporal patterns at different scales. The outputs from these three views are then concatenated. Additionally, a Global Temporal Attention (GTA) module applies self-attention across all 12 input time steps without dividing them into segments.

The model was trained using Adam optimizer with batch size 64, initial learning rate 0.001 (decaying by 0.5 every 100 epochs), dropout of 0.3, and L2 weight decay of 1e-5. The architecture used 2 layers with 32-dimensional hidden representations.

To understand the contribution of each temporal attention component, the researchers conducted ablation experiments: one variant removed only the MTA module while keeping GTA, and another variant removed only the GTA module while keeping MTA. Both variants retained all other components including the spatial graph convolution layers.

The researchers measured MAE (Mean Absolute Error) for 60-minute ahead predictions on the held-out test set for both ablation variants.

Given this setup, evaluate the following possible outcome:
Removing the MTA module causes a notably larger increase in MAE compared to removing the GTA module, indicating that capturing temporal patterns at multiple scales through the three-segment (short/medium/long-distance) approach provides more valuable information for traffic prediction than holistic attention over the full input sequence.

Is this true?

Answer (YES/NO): NO